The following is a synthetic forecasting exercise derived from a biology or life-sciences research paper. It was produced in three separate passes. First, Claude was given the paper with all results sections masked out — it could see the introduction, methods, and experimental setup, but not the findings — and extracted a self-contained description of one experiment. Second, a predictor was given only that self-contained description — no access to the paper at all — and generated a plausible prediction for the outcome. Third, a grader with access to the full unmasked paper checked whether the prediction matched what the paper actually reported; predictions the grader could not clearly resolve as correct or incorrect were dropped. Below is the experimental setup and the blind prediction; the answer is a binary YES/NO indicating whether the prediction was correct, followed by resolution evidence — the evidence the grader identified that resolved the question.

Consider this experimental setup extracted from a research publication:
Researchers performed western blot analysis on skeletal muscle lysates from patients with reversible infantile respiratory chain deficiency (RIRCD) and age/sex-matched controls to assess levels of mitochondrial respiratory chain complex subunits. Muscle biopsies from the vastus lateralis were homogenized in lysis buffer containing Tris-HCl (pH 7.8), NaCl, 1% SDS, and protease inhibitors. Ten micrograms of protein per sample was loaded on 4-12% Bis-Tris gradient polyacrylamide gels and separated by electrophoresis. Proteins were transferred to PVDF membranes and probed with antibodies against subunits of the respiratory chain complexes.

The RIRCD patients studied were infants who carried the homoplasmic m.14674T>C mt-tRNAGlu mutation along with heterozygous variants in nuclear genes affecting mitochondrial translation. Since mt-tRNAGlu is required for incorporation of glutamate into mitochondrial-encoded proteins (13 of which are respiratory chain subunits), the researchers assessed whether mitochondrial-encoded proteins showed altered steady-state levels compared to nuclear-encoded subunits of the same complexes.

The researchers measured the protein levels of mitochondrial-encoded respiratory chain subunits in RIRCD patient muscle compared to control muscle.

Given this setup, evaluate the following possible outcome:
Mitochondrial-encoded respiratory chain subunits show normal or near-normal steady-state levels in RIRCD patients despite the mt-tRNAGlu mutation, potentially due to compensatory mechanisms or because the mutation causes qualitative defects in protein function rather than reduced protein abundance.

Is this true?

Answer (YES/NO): NO